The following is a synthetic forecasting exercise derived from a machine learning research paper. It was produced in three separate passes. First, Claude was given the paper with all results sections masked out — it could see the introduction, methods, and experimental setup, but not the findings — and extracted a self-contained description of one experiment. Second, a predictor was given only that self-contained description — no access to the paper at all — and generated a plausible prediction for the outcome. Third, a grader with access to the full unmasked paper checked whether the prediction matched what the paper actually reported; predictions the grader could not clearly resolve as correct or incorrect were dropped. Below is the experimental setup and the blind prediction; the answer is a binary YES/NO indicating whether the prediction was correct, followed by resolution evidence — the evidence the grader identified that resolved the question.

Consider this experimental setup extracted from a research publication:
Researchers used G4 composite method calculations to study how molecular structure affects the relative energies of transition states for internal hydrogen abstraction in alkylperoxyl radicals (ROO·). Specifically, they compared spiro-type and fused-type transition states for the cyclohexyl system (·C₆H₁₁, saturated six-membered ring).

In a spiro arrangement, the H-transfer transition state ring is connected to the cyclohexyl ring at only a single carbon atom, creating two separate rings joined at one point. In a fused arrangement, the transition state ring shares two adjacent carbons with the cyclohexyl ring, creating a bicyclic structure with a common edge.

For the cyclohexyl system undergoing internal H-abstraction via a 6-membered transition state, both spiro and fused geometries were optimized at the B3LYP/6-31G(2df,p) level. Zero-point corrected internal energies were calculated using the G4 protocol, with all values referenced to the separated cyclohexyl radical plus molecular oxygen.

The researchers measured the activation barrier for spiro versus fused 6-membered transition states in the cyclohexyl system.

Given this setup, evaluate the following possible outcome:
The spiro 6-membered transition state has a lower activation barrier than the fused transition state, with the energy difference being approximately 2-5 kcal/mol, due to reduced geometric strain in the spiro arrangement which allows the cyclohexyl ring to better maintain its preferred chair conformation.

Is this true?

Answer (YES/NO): YES